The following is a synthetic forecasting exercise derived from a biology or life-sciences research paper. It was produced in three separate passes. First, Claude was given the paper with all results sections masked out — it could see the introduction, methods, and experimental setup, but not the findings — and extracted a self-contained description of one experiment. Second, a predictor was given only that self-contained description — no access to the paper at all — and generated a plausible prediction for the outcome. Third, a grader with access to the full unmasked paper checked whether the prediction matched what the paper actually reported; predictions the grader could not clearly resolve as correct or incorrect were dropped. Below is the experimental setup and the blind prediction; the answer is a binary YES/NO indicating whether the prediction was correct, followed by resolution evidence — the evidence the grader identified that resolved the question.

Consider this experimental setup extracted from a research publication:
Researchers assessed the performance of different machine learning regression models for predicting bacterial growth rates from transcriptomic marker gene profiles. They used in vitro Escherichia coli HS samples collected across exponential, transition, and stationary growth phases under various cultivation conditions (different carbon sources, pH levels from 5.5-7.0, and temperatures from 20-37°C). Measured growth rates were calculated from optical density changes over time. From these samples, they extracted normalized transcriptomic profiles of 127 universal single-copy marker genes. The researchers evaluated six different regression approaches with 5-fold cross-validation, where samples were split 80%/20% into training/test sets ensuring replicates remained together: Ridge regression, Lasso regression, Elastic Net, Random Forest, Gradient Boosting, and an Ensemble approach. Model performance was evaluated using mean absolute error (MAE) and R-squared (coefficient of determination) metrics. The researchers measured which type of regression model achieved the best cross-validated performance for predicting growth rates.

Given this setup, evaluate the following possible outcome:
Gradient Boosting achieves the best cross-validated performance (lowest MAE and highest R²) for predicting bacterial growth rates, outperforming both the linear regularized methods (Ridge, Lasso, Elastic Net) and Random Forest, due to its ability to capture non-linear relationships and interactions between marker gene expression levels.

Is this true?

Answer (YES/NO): NO